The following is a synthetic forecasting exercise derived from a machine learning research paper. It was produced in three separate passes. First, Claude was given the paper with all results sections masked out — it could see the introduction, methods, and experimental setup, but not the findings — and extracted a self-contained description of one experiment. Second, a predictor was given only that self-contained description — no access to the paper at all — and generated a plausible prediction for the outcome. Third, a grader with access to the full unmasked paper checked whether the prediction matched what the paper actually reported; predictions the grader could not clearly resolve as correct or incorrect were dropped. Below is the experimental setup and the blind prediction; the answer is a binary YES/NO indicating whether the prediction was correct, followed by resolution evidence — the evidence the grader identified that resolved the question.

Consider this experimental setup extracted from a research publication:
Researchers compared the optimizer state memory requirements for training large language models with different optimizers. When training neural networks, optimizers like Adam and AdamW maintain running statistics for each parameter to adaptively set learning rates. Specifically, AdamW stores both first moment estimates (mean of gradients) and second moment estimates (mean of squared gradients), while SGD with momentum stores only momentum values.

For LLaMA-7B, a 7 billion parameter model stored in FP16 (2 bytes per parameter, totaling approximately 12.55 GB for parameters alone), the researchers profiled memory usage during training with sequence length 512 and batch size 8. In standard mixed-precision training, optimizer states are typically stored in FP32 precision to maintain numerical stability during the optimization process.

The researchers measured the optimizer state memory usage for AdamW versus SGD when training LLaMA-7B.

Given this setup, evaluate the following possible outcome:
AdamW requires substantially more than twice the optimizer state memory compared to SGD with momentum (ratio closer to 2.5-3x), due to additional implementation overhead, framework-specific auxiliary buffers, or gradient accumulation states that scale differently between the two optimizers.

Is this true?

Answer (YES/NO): NO